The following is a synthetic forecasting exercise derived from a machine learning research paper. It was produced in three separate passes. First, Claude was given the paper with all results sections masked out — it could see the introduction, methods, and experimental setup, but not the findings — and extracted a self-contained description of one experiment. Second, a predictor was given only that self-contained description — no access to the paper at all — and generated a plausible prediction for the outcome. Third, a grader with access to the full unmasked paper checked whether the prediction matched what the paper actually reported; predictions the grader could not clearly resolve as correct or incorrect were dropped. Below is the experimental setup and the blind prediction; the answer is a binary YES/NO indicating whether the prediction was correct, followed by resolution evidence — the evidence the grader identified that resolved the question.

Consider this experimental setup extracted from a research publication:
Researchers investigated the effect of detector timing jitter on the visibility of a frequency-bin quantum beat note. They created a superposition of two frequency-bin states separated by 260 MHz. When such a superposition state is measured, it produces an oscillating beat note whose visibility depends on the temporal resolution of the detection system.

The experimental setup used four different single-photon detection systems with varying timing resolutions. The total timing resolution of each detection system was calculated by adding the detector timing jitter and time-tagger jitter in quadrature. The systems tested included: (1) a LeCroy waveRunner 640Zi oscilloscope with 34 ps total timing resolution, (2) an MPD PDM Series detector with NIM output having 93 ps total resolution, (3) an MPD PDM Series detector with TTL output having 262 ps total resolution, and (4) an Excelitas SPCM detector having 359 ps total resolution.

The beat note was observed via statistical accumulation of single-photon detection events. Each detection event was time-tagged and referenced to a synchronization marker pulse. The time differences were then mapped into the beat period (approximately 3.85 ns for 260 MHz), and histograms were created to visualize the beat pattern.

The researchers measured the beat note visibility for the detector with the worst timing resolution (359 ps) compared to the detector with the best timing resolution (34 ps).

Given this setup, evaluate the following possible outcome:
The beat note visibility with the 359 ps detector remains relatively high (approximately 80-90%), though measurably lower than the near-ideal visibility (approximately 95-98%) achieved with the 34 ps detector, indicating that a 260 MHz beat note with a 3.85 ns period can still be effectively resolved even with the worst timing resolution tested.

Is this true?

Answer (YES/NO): NO